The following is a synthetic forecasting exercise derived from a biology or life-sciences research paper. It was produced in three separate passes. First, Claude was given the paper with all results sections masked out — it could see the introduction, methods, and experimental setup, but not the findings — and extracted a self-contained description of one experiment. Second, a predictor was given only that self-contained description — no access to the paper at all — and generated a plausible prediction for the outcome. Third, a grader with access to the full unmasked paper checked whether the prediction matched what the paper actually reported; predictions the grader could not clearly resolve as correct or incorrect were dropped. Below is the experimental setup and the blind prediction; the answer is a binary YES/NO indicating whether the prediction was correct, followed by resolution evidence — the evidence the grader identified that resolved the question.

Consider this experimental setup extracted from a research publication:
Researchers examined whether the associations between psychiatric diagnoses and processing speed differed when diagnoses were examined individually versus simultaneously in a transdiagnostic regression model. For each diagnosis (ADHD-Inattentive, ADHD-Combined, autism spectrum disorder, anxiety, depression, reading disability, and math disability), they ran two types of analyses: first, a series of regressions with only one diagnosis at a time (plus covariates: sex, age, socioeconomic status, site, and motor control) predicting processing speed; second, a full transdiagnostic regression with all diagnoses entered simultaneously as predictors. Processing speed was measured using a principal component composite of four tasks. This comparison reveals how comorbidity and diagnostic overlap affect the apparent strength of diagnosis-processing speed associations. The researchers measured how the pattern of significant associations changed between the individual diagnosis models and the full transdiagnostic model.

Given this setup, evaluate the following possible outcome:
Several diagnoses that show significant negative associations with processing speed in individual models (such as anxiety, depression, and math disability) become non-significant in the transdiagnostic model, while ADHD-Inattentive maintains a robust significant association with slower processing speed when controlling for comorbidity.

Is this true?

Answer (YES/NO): NO